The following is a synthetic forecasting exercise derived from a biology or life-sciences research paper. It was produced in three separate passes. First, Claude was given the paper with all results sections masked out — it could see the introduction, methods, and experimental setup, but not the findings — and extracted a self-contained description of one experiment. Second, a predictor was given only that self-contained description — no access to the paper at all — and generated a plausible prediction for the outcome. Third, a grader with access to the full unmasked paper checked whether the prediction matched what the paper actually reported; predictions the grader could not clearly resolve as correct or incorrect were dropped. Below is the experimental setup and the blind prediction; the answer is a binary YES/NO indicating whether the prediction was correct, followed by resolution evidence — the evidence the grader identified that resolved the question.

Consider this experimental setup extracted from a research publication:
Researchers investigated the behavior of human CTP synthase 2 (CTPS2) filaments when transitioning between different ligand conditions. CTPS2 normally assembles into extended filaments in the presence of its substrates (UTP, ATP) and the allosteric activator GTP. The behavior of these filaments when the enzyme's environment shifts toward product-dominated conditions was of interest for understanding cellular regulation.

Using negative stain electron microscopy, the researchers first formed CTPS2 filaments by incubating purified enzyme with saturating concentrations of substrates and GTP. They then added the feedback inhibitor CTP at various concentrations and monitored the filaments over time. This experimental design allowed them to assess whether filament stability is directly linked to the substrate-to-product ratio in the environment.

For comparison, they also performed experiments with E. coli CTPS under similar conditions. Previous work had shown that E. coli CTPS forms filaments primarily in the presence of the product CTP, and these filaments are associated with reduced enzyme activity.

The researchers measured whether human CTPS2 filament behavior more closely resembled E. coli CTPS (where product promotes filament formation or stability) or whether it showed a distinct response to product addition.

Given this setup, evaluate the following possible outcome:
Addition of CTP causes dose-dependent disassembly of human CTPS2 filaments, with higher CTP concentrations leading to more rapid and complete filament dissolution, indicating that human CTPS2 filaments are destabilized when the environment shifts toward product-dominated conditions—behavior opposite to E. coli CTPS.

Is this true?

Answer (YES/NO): NO